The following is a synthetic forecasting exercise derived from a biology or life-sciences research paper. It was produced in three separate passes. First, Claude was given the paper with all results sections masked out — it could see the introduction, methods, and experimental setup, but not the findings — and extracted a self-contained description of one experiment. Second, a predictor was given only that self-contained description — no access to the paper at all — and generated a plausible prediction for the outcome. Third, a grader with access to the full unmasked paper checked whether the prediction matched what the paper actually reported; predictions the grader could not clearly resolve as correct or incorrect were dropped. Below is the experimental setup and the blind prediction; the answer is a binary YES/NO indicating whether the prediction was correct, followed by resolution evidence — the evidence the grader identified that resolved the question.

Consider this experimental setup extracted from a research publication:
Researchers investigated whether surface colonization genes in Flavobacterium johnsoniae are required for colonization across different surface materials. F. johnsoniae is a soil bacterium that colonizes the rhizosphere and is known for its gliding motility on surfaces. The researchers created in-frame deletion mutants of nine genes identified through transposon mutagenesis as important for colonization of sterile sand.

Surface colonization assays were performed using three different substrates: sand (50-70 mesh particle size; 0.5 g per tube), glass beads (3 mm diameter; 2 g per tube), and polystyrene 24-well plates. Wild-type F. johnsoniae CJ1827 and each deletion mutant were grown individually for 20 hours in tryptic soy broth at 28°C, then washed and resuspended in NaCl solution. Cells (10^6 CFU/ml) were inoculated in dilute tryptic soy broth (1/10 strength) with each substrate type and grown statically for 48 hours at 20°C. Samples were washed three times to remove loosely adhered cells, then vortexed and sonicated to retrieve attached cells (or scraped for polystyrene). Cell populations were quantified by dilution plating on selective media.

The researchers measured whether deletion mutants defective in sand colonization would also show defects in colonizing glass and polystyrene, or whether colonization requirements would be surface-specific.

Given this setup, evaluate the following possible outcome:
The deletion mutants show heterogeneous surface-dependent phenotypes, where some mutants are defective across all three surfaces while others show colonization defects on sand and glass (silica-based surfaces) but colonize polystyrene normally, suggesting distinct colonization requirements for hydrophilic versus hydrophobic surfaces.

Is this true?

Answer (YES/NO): NO